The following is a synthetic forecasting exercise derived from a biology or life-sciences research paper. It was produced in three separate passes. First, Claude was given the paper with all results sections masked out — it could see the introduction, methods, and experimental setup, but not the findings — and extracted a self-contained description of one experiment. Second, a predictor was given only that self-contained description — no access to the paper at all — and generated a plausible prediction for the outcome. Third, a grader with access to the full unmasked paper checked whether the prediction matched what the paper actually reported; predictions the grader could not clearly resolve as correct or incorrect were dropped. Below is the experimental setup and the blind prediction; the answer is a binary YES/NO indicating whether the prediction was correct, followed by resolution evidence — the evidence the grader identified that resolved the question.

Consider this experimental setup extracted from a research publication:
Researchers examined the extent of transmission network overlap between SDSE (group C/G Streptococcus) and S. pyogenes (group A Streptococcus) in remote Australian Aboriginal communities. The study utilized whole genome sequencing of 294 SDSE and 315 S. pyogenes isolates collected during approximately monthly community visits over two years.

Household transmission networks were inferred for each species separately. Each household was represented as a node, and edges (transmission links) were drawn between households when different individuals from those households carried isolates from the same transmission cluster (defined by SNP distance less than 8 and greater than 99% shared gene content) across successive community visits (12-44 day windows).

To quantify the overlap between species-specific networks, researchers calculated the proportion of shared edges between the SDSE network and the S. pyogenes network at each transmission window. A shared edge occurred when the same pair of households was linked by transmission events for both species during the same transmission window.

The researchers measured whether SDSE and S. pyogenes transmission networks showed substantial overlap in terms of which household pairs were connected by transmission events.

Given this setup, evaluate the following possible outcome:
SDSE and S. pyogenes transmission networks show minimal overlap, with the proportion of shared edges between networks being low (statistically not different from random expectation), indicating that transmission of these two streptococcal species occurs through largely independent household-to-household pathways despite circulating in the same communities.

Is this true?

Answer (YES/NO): YES